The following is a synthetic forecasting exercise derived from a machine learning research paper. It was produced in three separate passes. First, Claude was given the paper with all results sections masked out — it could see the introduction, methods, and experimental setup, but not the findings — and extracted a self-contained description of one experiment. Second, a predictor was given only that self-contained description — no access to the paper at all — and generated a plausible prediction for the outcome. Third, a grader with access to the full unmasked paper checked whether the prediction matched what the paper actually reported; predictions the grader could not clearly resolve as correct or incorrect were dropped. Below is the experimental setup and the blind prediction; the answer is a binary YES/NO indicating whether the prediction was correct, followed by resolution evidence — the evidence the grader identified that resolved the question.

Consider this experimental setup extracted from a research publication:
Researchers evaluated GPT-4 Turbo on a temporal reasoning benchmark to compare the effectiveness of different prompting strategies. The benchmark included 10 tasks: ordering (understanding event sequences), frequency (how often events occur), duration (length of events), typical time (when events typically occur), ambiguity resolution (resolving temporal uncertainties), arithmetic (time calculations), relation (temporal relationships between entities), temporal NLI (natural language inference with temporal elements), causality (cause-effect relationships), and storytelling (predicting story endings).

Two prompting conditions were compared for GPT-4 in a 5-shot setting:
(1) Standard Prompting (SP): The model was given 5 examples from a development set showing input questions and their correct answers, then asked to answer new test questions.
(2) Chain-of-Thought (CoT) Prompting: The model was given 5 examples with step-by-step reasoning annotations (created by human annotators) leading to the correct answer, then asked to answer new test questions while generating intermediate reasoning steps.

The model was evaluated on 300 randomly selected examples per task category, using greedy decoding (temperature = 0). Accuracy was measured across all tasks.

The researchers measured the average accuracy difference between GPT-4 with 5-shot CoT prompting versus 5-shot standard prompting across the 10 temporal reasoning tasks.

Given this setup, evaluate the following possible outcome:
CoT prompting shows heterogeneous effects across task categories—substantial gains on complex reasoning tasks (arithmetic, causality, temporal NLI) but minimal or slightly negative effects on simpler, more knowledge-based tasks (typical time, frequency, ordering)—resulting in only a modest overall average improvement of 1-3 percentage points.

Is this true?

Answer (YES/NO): NO